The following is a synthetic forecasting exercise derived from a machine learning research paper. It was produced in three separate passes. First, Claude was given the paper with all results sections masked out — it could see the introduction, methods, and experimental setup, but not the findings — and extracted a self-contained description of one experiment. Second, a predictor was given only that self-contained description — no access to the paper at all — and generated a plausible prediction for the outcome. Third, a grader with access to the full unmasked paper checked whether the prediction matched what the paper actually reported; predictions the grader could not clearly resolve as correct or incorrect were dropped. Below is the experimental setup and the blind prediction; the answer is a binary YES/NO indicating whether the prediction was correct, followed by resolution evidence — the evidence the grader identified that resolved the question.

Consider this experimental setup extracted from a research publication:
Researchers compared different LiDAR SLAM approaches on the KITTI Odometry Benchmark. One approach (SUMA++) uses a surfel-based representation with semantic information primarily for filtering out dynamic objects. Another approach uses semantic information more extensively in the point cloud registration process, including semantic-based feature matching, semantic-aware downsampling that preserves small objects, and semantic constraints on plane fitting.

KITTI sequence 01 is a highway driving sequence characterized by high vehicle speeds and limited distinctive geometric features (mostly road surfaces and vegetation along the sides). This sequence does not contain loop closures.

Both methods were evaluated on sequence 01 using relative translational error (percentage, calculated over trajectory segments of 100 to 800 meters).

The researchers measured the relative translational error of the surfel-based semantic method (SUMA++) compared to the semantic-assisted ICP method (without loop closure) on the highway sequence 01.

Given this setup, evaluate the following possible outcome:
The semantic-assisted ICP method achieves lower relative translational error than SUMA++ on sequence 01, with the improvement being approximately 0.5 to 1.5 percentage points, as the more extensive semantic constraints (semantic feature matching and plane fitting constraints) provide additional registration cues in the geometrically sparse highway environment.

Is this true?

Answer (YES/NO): NO